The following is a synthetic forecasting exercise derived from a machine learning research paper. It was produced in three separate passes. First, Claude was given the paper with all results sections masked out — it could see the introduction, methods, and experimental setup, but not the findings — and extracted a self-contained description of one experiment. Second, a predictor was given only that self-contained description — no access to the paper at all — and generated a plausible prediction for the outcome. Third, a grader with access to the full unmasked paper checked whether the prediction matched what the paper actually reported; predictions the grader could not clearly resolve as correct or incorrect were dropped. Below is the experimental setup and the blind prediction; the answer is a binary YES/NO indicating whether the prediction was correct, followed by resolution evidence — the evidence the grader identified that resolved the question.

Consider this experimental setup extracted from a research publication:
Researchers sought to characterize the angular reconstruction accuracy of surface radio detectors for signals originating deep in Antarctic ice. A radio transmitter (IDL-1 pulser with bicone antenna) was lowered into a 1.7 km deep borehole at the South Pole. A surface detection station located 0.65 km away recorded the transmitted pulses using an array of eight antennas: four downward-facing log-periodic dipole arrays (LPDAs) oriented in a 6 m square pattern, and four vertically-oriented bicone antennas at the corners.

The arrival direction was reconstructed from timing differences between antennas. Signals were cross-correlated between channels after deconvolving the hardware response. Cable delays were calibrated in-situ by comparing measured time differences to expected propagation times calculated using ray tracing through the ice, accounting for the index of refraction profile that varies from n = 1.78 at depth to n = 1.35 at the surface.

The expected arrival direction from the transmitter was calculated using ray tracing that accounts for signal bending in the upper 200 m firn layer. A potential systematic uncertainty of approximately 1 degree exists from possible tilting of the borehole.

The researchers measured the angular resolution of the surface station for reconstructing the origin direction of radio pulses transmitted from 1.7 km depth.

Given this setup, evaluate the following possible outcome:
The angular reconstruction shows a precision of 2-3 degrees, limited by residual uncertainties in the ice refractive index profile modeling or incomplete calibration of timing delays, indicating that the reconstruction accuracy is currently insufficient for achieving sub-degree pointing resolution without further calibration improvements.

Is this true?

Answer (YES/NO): NO